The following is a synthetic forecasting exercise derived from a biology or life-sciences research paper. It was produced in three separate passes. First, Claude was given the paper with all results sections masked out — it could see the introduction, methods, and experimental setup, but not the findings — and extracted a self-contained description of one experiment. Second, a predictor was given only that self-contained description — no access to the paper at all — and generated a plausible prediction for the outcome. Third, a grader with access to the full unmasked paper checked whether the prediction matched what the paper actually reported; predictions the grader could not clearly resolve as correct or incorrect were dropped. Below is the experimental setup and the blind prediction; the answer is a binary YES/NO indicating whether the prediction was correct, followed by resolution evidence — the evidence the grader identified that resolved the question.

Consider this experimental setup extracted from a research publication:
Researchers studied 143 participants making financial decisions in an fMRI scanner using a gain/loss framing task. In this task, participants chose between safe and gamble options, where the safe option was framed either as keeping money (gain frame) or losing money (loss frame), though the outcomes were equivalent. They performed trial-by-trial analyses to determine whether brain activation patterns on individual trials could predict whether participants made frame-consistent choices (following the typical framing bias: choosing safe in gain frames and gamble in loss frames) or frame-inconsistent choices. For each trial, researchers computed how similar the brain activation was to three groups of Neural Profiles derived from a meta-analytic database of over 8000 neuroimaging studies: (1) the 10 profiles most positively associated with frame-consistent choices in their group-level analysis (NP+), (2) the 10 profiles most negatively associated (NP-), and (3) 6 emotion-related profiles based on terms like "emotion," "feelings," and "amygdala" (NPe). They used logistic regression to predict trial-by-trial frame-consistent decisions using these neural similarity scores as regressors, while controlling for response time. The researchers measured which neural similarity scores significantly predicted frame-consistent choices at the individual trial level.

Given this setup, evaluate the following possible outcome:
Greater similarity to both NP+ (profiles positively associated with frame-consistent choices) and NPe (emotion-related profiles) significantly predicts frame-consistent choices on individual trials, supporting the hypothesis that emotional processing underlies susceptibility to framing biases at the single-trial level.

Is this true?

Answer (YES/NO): NO